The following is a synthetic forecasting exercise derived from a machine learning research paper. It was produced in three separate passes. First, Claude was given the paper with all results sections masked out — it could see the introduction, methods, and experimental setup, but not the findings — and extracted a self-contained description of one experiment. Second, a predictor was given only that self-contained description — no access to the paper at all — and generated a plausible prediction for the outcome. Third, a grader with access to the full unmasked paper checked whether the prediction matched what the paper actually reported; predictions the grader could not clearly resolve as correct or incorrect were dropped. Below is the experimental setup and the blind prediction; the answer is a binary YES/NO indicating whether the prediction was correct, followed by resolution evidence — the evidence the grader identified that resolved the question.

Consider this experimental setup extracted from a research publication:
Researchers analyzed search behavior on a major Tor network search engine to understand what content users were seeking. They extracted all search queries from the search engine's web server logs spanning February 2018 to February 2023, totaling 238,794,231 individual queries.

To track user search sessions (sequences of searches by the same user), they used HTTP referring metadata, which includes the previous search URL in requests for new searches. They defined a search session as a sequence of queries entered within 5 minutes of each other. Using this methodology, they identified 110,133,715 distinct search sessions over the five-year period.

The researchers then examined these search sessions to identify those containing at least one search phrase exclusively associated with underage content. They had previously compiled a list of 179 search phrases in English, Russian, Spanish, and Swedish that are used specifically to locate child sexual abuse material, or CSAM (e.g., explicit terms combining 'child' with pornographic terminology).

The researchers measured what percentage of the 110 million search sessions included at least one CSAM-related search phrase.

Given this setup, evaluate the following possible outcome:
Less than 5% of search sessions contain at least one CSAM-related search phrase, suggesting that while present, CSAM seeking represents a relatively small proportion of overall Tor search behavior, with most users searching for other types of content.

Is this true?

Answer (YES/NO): NO